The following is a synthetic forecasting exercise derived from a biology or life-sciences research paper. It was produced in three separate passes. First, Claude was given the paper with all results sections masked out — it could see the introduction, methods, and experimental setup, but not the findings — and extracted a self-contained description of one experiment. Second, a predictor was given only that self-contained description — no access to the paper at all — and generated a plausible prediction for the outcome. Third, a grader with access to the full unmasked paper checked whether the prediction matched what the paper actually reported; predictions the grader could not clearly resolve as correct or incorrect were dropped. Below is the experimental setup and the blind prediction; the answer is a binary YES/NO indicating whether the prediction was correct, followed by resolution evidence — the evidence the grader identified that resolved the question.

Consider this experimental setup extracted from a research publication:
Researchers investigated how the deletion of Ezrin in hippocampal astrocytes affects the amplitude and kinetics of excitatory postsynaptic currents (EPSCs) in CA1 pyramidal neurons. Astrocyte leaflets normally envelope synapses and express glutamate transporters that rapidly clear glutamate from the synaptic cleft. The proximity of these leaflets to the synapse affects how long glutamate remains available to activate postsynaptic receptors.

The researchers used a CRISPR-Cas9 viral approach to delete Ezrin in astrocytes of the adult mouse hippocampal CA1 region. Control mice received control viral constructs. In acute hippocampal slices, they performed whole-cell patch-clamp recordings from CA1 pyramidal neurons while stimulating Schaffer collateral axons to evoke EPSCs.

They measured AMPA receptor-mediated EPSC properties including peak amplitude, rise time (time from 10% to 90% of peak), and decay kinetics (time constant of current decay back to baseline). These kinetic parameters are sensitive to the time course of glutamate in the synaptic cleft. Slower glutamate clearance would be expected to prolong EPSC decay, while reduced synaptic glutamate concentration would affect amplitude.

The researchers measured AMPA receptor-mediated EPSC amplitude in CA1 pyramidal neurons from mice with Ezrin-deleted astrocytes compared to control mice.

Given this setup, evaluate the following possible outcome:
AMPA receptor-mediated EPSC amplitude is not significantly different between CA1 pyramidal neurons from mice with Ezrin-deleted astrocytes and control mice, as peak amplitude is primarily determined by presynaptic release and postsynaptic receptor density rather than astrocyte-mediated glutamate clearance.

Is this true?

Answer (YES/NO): YES